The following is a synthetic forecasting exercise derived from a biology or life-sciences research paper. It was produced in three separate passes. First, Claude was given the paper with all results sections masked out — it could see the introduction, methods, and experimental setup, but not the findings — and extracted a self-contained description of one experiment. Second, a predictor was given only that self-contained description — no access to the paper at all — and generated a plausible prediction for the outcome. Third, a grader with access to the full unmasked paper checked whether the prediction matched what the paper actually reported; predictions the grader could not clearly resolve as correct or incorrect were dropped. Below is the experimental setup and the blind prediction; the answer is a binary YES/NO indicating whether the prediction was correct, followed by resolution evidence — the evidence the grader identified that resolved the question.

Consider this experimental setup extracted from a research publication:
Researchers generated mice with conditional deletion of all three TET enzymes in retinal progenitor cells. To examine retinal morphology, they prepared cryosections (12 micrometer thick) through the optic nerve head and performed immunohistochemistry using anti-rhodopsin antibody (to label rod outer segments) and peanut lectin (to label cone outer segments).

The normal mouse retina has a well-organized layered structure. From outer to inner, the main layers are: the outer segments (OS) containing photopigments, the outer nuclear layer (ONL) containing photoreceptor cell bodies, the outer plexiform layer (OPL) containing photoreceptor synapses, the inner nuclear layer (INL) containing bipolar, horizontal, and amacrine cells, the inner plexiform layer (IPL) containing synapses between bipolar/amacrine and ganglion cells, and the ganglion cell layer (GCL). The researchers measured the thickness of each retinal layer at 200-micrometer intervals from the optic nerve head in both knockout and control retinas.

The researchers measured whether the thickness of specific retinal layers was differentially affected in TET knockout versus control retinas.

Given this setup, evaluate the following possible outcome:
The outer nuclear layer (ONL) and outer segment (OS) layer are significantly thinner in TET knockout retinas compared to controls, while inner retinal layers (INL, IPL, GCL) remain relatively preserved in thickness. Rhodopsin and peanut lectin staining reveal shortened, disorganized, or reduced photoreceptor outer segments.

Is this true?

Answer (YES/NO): YES